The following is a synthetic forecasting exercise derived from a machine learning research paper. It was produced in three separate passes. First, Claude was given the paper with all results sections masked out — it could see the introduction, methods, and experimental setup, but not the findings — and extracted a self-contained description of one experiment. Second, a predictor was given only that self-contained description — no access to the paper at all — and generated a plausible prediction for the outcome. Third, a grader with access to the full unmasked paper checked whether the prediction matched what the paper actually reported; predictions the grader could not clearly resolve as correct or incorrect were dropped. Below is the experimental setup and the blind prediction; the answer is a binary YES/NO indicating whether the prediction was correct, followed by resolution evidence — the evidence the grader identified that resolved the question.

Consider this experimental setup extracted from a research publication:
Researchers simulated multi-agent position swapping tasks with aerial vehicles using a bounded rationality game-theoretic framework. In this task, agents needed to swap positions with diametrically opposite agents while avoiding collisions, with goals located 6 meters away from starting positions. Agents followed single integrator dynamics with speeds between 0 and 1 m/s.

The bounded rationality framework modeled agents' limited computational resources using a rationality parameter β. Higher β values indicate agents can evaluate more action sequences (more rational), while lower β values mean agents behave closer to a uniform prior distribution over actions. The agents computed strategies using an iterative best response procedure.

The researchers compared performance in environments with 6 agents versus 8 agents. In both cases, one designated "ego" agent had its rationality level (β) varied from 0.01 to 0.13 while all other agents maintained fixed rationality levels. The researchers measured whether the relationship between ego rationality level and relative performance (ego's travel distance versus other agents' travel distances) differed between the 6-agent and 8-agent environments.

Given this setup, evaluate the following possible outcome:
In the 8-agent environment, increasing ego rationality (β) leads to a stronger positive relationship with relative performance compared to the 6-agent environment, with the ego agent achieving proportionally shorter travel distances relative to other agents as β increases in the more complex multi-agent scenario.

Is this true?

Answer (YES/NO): YES